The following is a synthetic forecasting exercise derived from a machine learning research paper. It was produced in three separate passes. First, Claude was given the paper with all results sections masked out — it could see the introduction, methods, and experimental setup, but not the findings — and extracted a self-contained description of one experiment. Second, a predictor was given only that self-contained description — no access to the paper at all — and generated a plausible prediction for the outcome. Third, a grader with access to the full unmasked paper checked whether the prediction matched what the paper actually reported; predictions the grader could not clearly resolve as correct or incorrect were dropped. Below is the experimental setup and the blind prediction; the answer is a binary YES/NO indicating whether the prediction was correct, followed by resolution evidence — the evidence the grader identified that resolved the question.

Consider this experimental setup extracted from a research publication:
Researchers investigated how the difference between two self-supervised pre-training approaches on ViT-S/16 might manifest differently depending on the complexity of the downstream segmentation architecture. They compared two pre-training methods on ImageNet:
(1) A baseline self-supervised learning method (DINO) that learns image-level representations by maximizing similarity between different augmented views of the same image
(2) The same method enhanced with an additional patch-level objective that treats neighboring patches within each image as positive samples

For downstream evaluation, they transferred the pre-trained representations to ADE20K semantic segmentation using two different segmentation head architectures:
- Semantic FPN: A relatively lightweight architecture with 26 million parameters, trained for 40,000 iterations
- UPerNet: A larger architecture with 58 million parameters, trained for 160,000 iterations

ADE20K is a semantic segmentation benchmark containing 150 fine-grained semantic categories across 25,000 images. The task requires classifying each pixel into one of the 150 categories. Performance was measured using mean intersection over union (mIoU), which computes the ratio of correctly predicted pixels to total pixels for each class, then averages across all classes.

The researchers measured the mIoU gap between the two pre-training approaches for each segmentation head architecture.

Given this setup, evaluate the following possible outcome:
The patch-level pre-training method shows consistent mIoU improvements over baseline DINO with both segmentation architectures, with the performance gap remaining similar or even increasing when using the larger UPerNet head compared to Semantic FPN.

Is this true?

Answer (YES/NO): NO